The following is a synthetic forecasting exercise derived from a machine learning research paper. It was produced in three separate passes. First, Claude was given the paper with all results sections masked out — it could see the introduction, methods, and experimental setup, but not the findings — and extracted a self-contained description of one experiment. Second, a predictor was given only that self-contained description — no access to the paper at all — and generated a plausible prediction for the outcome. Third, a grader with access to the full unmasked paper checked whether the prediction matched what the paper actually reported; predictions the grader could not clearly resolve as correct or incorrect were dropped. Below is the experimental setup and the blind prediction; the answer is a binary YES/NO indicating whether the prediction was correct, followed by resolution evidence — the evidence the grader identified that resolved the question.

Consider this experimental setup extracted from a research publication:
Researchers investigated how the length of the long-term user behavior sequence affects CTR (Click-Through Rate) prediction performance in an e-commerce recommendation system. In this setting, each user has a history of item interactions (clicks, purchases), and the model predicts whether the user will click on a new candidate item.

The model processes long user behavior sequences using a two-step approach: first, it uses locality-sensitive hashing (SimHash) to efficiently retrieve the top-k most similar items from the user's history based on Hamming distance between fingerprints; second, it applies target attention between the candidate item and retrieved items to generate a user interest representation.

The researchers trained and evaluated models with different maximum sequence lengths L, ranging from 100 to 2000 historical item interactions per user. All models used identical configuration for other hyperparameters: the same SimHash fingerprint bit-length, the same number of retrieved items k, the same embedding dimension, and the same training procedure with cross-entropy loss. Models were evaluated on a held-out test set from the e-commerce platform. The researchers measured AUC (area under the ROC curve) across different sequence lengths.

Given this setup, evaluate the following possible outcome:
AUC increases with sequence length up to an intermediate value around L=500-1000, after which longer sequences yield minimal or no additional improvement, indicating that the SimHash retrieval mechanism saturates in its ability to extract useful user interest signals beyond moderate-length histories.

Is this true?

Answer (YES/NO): NO